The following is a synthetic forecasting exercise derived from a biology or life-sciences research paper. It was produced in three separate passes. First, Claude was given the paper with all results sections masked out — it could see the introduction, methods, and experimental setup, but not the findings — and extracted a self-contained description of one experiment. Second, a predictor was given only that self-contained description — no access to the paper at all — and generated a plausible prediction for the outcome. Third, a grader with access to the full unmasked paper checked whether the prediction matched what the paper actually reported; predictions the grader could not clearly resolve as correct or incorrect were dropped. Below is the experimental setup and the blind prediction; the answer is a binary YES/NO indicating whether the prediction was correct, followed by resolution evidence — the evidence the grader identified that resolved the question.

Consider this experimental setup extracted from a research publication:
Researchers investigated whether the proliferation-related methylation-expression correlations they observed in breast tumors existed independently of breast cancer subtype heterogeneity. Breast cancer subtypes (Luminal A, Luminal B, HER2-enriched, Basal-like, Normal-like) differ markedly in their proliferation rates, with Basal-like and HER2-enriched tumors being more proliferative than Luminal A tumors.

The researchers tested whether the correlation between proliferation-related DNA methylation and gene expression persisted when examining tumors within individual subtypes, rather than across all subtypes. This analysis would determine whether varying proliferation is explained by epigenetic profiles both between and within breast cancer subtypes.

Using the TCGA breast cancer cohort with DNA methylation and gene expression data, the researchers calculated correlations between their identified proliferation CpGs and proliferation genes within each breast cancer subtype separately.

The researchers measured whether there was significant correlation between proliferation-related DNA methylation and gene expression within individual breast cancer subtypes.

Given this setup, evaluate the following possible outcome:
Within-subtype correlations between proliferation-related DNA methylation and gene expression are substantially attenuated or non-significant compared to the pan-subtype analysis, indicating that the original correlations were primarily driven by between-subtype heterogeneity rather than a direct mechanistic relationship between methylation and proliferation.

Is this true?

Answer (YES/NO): NO